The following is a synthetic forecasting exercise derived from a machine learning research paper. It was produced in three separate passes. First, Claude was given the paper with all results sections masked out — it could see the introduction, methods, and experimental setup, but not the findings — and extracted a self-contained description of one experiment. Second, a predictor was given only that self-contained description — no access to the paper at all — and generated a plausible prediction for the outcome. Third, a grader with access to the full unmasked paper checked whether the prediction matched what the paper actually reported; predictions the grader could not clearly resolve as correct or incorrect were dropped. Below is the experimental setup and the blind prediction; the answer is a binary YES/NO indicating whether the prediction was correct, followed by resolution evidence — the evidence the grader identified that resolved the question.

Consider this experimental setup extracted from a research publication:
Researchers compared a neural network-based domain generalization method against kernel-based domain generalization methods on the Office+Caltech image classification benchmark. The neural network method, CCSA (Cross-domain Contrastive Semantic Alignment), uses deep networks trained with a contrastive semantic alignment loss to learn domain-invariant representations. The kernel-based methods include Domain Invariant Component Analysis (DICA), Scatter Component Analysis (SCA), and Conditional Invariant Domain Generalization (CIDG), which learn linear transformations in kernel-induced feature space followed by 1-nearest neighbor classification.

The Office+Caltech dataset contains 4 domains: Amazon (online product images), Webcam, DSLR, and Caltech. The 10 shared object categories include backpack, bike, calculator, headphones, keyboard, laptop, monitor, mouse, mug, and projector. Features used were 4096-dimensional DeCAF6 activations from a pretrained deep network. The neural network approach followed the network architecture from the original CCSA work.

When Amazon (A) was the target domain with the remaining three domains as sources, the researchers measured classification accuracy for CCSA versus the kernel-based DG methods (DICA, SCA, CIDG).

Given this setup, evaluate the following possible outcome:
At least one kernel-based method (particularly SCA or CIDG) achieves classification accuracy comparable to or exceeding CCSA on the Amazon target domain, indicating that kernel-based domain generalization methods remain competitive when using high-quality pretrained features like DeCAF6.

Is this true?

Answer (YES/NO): YES